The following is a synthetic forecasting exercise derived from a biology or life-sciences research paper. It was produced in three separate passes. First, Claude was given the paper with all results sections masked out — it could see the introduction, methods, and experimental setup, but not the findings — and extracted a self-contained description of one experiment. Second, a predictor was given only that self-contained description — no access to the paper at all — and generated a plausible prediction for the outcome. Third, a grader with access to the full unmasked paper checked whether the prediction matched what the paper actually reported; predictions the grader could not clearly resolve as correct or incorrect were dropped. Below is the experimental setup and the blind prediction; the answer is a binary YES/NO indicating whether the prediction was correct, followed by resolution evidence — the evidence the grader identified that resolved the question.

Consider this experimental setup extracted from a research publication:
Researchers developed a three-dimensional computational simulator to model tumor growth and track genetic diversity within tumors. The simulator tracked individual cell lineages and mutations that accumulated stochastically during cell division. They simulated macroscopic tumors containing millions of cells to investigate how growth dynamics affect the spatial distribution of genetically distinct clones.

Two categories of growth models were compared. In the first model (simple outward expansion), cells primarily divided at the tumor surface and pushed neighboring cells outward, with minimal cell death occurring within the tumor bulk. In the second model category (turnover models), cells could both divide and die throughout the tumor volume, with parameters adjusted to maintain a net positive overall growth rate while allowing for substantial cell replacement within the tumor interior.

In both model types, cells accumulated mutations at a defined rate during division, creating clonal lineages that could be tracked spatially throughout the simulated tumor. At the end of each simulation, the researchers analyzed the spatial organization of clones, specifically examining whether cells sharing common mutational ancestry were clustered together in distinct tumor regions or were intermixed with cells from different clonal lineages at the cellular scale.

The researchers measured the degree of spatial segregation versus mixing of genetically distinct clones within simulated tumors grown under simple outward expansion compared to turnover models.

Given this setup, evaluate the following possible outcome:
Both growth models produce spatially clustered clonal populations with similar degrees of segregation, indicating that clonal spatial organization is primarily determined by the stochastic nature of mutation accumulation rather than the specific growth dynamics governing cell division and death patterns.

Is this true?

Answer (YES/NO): NO